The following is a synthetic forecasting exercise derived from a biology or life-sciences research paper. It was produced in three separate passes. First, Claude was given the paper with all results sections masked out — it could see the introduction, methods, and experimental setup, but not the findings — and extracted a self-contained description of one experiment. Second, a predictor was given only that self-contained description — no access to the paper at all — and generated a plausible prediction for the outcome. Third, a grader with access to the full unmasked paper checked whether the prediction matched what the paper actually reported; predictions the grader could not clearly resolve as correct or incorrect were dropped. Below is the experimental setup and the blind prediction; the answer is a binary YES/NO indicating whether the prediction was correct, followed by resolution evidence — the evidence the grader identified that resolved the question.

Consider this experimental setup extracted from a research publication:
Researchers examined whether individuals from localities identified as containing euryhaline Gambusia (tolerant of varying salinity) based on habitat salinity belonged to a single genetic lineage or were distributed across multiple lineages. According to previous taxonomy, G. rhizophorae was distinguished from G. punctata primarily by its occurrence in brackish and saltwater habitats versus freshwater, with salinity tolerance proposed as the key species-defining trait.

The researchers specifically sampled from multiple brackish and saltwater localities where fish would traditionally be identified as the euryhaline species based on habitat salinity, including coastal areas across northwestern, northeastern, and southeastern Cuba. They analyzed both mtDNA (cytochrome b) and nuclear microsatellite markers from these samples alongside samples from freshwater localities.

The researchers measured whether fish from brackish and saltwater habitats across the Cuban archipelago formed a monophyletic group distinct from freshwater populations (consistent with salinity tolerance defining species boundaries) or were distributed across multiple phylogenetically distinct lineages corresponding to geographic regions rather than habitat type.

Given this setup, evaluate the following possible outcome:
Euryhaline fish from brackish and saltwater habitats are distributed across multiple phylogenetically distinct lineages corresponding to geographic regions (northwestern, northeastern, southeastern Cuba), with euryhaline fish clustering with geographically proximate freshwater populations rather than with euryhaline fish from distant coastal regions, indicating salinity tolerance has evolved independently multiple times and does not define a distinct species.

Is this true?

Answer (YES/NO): YES